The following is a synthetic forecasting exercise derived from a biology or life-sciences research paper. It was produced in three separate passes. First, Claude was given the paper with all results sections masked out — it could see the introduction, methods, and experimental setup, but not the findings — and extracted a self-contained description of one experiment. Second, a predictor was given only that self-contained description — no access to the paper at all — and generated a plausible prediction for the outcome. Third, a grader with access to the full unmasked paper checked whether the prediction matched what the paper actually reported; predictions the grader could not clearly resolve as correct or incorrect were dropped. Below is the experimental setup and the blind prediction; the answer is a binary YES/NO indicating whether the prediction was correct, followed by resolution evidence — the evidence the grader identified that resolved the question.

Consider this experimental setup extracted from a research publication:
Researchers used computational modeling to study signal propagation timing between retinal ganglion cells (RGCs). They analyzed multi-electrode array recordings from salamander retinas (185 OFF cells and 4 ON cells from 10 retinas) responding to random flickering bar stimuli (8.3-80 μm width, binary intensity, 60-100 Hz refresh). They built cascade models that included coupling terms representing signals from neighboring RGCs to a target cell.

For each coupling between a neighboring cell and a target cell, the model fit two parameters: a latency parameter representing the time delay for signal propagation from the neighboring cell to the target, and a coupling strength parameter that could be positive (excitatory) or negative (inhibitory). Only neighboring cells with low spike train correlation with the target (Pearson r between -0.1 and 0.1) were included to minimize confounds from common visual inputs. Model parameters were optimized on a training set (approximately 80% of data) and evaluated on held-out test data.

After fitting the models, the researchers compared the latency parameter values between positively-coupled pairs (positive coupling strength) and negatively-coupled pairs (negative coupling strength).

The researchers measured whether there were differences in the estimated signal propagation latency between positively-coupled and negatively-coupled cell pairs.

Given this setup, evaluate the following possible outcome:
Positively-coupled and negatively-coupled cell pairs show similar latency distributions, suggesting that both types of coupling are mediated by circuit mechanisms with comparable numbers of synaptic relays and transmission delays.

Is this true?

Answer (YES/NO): NO